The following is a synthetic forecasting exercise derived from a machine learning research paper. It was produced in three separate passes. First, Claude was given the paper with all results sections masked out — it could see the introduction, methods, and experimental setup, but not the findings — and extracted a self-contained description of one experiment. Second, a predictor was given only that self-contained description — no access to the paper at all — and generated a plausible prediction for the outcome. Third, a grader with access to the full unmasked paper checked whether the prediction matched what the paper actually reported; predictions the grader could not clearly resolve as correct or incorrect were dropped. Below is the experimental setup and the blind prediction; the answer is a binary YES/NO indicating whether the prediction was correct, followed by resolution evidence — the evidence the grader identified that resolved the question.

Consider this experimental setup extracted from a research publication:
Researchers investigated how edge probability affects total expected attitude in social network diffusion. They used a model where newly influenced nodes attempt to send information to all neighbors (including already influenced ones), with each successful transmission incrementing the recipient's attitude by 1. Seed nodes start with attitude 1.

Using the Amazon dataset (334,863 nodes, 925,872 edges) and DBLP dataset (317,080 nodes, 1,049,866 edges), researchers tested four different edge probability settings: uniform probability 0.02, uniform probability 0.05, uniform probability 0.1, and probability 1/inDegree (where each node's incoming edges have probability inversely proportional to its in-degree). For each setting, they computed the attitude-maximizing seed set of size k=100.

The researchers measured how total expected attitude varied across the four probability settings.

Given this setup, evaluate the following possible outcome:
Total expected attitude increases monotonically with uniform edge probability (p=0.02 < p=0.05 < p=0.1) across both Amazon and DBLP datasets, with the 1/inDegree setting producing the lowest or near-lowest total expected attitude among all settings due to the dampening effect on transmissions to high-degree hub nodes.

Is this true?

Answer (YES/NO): NO